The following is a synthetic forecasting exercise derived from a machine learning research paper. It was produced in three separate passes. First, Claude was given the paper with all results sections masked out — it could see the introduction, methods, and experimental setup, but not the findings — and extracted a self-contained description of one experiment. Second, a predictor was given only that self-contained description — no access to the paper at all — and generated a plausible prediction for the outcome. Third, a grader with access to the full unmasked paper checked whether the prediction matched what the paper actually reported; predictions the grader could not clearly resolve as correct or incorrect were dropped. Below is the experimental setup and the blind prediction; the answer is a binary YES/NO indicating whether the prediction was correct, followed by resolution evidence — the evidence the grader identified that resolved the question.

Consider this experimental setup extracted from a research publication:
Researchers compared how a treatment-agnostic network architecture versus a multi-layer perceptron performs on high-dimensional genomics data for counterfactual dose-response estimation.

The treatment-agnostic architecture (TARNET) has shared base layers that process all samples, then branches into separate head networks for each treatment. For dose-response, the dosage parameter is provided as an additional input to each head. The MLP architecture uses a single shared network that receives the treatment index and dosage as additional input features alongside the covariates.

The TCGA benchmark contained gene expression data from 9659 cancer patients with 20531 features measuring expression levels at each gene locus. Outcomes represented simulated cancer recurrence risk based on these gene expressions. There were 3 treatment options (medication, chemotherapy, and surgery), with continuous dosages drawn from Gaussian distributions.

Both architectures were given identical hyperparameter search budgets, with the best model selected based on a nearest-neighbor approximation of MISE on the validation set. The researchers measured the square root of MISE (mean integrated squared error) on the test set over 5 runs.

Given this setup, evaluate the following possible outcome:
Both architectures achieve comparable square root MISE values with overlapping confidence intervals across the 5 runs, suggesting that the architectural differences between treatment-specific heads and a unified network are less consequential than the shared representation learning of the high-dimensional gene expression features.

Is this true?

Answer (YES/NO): NO